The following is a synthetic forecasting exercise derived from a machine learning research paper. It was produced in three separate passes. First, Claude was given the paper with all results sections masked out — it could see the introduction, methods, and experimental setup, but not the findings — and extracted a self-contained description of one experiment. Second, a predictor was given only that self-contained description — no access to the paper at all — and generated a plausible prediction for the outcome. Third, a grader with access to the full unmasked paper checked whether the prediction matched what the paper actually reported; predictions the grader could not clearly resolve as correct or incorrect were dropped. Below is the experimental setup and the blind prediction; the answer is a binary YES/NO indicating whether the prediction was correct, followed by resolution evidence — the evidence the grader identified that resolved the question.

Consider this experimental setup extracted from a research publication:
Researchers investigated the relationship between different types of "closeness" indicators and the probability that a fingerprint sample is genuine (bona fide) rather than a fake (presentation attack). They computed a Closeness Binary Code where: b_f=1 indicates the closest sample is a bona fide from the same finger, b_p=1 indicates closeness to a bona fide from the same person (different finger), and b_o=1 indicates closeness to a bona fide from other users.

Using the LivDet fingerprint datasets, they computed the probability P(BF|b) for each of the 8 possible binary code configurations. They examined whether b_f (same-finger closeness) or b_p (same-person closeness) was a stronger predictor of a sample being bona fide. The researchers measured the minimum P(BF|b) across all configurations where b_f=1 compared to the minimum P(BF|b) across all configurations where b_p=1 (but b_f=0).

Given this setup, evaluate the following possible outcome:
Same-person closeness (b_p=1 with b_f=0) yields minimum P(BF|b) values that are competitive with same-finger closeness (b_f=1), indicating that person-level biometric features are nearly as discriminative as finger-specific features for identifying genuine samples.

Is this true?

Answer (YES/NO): NO